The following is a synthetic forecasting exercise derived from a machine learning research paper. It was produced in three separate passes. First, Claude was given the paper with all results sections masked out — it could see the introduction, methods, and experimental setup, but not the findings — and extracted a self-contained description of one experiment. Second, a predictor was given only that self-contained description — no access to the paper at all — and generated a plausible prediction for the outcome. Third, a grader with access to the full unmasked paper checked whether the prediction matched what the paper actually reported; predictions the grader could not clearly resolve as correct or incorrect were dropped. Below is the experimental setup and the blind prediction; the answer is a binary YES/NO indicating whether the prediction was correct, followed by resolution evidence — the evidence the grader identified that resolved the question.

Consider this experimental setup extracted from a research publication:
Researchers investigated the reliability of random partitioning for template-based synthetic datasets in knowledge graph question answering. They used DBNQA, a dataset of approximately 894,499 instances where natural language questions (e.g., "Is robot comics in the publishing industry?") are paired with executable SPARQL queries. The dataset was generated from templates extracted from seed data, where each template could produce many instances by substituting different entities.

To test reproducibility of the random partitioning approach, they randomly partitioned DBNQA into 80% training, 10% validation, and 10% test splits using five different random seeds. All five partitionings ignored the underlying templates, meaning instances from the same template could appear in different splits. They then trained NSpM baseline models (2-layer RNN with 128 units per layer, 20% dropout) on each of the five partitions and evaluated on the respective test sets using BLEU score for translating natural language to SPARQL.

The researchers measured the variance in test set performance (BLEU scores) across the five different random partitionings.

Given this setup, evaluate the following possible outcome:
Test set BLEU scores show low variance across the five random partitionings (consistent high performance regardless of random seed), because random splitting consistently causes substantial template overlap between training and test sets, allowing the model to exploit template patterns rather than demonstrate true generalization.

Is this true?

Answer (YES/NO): YES